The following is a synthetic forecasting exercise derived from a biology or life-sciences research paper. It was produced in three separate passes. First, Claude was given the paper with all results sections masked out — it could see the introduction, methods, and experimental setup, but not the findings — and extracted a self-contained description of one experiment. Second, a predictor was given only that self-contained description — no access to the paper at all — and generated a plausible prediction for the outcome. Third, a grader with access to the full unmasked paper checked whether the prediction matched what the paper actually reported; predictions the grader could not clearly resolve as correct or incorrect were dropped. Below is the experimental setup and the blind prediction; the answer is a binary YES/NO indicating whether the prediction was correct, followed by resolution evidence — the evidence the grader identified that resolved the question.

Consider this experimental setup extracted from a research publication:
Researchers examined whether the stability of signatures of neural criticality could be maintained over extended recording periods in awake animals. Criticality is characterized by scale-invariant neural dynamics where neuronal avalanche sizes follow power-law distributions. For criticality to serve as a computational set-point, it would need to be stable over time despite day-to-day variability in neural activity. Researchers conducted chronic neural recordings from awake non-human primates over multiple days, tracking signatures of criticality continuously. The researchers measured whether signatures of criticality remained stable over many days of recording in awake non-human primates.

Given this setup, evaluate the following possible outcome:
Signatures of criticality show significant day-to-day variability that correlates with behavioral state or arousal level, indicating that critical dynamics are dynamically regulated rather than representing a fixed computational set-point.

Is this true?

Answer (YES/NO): NO